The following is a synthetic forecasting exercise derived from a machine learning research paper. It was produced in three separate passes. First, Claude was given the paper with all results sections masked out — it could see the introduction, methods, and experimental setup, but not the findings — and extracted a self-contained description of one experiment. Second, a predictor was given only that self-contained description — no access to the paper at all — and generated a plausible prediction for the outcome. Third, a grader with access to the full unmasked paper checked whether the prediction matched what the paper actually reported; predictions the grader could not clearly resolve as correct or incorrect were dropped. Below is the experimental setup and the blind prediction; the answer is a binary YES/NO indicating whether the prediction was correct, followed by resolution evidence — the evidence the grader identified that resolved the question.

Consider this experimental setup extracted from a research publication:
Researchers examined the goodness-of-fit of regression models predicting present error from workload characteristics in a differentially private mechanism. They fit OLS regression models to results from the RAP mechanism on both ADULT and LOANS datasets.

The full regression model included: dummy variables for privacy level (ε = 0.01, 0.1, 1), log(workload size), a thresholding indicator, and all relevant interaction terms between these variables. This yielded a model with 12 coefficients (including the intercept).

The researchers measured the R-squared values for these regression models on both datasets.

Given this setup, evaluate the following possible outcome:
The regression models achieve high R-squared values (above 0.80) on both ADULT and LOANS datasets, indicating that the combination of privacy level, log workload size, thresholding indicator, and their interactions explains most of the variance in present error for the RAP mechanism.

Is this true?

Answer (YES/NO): YES